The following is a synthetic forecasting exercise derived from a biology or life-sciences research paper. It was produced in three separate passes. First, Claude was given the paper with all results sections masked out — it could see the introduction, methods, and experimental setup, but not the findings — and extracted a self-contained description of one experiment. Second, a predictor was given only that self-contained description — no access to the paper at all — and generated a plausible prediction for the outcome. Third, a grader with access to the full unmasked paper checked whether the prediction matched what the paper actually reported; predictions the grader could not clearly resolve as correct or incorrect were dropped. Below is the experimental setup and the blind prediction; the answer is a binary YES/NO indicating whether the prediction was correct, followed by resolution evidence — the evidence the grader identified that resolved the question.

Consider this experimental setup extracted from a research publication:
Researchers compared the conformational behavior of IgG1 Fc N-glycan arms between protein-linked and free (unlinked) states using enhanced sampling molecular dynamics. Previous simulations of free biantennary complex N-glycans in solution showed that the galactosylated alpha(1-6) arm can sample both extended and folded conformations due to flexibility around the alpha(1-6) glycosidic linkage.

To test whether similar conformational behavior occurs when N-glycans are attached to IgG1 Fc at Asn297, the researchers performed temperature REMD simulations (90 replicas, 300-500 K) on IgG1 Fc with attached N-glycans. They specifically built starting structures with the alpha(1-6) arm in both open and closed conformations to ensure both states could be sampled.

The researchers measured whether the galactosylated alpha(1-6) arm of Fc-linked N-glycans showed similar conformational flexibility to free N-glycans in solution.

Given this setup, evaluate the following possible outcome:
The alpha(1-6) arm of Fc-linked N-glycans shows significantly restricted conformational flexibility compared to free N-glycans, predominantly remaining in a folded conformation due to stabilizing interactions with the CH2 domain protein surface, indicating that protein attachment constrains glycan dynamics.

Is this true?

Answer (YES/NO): NO